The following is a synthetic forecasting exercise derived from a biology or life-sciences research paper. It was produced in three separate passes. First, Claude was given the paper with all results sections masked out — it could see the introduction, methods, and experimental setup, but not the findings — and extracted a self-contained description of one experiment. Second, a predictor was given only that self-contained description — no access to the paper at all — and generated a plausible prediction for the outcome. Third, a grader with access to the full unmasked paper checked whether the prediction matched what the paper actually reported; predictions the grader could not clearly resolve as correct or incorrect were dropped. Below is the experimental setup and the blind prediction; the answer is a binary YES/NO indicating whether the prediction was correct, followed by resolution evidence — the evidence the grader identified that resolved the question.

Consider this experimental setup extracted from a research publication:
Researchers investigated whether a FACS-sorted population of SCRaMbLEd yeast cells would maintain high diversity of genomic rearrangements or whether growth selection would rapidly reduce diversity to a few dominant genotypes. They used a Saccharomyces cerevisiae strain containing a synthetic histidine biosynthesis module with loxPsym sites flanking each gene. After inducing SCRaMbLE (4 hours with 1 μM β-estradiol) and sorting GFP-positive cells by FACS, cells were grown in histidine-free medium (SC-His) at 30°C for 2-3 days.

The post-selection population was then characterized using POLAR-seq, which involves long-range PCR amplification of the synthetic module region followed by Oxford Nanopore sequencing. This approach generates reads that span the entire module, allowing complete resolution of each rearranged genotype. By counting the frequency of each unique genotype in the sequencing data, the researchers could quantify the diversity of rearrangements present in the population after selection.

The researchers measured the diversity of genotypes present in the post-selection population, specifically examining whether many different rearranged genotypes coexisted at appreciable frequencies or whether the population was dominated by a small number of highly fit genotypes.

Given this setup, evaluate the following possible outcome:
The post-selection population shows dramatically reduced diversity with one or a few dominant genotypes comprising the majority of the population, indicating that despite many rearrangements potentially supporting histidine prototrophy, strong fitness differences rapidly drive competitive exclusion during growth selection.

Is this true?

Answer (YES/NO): YES